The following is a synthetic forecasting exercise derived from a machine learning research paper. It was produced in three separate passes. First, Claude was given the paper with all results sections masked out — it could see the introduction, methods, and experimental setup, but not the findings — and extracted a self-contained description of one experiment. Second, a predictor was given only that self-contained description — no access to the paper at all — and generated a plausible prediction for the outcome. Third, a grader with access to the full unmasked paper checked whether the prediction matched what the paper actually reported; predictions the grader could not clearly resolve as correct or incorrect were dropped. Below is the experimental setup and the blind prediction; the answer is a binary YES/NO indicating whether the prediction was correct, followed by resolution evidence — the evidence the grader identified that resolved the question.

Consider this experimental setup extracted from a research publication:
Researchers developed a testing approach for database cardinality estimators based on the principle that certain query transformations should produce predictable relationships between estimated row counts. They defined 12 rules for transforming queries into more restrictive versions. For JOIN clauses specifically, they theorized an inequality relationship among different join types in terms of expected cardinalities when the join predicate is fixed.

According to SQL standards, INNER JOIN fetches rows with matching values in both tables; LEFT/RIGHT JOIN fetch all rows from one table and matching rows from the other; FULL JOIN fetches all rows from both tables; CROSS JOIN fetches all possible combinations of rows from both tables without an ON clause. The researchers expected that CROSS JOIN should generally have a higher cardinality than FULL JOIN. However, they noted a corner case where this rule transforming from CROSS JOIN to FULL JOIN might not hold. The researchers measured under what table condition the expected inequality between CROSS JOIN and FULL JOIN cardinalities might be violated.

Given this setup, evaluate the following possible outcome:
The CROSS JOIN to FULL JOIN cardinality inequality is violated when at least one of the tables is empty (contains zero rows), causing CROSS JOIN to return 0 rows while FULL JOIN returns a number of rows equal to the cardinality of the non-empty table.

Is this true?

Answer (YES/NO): YES